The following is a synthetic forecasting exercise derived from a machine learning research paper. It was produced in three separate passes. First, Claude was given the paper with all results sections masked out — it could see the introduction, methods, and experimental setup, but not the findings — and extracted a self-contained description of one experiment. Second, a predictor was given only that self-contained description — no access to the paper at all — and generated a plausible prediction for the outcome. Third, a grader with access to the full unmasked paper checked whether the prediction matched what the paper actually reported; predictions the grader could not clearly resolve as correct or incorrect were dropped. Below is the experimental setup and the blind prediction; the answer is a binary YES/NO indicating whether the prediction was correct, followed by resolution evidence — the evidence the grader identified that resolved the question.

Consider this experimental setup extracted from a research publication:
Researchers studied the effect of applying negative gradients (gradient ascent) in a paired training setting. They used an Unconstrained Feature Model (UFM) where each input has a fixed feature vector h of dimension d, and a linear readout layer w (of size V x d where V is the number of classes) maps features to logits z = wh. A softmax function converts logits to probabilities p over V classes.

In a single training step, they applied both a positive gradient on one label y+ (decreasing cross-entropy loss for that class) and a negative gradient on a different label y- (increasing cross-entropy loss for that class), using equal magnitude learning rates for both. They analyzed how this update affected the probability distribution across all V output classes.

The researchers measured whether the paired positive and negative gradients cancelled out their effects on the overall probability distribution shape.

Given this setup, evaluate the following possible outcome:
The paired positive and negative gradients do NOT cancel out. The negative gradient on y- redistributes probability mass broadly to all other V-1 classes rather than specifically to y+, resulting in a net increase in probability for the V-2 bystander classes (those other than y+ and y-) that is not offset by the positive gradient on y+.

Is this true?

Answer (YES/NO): NO